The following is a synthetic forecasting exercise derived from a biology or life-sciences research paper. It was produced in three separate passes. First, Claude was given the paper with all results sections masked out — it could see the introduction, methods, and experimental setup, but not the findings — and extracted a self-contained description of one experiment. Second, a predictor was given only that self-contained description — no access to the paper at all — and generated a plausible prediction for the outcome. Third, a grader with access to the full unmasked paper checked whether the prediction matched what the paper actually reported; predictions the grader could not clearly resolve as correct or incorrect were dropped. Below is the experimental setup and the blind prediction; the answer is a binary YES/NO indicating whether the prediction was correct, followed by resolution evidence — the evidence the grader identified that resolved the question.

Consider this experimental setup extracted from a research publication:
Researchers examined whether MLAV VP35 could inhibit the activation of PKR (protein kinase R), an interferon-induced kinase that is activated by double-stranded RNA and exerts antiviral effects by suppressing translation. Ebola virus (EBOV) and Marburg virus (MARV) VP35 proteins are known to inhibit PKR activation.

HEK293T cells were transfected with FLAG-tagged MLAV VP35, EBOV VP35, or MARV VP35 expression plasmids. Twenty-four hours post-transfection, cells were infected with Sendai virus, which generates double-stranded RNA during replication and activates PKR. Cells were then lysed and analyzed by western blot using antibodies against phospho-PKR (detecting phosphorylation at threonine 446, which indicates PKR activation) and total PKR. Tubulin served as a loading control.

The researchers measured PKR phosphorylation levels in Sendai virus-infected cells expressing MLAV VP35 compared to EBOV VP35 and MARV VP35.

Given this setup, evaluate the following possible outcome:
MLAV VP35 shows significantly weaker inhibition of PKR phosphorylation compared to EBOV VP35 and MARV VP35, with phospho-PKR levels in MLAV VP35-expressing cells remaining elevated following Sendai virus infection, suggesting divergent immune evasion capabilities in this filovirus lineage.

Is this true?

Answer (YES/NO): NO